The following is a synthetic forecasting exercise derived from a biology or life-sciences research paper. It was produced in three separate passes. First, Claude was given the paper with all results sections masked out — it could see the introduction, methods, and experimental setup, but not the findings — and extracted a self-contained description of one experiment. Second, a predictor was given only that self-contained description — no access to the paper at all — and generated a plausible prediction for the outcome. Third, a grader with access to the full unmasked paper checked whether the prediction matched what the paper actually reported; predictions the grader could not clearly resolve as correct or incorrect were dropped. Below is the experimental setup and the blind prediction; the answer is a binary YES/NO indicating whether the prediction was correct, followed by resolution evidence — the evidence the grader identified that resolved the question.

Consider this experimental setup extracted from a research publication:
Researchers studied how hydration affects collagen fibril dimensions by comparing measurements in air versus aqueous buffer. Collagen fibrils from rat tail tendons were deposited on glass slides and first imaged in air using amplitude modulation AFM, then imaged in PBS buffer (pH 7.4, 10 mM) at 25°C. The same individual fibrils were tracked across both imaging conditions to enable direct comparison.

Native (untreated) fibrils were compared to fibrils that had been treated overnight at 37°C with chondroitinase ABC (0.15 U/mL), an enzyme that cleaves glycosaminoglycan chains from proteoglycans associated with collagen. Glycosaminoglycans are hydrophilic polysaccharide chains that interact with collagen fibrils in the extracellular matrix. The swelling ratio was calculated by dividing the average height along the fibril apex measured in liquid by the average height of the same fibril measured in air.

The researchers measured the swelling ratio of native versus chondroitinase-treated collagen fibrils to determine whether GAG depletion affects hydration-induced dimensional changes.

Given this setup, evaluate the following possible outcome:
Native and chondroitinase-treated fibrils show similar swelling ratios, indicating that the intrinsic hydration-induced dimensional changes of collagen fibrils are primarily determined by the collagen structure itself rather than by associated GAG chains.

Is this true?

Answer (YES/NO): YES